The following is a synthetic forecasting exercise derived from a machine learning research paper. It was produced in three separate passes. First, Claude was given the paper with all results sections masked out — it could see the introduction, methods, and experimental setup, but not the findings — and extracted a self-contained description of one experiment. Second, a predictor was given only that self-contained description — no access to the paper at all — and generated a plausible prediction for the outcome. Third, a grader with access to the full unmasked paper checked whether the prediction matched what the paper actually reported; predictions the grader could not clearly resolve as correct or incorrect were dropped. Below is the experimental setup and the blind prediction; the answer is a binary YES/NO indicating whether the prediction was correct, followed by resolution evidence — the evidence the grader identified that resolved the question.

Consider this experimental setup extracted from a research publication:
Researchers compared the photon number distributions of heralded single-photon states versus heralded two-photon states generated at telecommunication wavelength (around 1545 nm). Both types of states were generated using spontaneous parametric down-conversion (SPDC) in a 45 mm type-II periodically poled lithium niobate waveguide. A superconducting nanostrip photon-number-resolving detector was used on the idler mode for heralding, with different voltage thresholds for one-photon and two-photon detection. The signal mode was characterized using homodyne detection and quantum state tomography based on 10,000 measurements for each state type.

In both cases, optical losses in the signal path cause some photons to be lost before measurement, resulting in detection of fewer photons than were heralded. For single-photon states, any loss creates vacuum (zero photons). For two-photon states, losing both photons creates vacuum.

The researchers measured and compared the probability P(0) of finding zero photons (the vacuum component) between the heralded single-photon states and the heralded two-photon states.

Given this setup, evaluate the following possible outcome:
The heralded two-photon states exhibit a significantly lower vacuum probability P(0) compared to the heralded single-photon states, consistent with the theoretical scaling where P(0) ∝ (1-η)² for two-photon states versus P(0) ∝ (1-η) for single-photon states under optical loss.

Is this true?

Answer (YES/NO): YES